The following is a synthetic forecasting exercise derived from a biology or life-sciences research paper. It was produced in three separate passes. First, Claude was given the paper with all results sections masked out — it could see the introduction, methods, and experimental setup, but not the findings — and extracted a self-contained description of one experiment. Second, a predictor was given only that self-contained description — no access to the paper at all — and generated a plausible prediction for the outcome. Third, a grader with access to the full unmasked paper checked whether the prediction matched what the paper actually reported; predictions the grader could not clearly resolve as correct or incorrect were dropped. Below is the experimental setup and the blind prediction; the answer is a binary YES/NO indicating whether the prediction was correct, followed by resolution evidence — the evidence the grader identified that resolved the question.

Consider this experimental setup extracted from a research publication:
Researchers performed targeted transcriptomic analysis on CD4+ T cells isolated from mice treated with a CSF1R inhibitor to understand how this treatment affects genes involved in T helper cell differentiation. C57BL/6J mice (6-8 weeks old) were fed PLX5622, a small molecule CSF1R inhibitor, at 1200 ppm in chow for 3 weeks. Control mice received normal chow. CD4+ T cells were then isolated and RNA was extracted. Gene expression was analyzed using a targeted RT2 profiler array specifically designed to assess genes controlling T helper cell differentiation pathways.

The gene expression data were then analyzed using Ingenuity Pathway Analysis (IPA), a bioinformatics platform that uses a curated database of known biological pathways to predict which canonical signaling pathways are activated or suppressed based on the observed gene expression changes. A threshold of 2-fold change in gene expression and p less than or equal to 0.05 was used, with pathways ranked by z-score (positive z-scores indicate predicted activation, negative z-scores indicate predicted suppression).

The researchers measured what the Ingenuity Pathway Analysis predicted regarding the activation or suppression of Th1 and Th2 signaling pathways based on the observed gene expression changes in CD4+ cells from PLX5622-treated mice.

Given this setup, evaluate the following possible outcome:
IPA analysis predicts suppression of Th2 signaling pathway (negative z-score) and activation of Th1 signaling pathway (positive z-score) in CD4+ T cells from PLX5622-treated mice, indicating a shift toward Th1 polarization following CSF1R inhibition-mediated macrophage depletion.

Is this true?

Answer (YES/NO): NO